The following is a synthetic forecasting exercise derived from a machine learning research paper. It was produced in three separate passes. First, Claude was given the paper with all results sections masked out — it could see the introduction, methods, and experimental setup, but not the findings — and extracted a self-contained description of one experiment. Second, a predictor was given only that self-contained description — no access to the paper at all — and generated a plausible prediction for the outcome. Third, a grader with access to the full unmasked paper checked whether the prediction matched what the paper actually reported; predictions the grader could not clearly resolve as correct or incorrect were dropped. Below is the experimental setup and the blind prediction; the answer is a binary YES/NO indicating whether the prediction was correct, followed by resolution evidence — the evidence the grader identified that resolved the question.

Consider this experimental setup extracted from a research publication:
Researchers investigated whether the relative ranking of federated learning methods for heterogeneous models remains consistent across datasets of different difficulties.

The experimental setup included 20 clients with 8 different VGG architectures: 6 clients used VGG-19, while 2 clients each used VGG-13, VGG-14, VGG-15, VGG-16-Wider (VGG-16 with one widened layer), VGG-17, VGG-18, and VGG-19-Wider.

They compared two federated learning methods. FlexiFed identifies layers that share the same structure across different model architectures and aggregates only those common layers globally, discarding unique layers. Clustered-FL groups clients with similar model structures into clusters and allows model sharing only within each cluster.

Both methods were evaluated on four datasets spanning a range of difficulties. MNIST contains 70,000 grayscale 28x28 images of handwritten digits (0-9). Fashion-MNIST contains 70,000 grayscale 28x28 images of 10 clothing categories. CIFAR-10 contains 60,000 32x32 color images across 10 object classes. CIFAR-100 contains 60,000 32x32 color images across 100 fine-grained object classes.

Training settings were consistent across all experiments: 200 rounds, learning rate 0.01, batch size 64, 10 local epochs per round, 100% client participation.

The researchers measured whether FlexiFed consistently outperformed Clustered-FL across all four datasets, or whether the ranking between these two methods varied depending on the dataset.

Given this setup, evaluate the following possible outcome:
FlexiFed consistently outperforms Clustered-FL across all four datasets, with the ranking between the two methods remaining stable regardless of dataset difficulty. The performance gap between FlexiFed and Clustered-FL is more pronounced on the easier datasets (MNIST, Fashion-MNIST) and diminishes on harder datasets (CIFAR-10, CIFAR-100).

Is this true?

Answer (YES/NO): NO